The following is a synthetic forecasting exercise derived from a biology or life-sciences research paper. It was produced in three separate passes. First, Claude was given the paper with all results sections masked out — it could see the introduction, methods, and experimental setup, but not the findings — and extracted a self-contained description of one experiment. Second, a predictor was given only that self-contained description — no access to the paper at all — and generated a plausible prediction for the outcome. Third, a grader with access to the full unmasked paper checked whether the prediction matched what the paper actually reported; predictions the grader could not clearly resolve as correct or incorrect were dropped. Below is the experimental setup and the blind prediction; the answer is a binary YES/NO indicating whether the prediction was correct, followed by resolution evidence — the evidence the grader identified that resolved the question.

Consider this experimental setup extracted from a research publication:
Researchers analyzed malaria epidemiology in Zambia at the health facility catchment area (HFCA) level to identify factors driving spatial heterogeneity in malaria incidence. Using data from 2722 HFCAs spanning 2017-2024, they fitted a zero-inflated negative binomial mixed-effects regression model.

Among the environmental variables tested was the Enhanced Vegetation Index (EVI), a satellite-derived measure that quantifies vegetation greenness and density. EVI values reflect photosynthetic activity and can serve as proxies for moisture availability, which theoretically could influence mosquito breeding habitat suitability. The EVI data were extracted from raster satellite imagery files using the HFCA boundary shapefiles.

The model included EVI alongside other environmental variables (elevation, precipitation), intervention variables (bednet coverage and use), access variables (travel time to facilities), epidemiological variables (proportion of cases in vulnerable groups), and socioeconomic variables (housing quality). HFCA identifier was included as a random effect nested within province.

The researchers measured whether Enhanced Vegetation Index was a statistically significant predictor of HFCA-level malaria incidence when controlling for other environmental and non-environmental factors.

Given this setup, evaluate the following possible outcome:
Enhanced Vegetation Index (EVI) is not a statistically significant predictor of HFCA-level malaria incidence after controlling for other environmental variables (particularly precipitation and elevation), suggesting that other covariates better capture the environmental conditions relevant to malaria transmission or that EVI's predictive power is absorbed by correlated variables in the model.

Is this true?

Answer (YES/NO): NO